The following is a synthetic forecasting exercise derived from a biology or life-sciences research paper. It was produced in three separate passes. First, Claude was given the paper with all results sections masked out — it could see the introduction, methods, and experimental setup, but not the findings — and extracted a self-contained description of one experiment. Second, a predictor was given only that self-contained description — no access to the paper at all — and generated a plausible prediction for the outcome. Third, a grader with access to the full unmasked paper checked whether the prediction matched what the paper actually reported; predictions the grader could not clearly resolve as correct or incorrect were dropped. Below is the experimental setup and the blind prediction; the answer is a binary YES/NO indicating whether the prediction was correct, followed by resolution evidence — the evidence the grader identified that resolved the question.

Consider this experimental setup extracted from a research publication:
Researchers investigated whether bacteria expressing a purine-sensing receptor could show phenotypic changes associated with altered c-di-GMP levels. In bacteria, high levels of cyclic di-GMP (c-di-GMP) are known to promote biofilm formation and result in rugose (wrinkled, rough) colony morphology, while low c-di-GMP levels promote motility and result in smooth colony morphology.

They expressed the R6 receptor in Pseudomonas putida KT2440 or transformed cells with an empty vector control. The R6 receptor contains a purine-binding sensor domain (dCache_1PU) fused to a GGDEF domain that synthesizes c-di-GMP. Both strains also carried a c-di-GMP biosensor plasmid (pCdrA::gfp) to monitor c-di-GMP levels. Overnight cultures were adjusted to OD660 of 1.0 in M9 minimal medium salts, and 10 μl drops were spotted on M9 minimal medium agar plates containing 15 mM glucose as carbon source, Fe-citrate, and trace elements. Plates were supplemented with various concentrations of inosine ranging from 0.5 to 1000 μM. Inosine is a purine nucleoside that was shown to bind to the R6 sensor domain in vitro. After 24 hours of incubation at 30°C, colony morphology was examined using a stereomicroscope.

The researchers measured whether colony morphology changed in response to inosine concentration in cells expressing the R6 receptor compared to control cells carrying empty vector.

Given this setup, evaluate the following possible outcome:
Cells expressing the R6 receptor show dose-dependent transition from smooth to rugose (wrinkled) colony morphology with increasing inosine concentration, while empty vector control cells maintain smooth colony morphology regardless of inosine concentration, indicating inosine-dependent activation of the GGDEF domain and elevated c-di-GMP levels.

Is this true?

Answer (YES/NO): YES